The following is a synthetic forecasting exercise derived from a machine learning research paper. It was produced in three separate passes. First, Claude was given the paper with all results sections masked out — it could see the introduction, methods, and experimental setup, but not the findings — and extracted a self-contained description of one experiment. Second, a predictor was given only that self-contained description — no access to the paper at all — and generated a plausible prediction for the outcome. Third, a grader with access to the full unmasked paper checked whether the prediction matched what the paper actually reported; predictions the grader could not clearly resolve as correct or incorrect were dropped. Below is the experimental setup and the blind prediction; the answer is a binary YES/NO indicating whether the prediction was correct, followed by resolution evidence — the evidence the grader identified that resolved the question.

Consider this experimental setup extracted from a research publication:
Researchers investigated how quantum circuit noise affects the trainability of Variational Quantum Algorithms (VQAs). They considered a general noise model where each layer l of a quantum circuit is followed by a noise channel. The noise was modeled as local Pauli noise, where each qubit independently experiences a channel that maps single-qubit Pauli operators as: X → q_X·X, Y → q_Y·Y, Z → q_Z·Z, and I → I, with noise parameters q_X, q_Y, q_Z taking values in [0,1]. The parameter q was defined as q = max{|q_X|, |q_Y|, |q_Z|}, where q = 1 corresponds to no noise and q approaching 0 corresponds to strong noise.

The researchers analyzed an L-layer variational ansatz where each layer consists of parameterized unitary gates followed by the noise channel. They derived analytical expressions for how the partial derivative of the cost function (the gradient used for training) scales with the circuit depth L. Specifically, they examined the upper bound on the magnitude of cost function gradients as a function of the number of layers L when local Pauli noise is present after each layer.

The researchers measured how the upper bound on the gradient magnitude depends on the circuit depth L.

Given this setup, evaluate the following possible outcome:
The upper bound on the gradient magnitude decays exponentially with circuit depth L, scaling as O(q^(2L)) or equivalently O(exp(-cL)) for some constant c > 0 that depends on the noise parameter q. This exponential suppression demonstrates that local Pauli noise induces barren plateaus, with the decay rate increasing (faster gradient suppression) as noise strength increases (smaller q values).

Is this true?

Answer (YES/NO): NO